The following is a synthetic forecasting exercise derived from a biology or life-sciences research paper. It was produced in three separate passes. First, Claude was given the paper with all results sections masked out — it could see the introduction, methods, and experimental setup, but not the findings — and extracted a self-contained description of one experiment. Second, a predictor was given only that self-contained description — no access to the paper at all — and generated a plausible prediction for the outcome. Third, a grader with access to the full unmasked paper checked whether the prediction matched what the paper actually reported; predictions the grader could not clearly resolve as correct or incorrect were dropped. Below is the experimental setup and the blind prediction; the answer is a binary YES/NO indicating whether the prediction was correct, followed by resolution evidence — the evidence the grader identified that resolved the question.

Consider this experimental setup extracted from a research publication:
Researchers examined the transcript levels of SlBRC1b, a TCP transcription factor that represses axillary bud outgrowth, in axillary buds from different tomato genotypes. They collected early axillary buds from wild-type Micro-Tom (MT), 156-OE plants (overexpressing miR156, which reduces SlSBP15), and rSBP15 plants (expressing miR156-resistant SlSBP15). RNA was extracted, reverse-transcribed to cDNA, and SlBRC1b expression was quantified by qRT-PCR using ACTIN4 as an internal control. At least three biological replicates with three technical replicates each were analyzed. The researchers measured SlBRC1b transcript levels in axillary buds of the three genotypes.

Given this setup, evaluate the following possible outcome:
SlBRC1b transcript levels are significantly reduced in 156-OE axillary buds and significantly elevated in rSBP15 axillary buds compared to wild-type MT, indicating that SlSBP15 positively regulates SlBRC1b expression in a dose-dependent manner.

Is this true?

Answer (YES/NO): NO